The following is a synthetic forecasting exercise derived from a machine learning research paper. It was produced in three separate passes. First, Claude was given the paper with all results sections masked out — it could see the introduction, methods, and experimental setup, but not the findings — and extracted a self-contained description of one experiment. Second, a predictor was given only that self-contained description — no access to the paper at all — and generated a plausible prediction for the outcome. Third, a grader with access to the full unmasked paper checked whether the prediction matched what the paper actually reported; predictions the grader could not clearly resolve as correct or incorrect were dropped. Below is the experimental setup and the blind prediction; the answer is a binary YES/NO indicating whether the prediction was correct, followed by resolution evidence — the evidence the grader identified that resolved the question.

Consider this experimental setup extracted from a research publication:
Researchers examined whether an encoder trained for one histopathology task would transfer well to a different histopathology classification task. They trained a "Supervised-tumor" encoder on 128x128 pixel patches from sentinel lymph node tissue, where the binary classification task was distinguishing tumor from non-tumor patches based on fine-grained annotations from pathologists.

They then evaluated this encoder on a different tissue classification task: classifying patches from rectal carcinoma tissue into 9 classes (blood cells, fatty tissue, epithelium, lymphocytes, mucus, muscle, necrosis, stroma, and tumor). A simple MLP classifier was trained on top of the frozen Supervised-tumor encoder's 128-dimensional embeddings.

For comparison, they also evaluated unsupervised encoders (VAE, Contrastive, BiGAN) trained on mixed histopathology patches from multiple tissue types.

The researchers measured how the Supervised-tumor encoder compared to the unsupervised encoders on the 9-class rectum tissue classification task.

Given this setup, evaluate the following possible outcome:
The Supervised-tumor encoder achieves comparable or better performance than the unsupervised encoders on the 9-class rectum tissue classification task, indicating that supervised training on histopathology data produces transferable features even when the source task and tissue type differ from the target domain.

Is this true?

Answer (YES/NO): NO